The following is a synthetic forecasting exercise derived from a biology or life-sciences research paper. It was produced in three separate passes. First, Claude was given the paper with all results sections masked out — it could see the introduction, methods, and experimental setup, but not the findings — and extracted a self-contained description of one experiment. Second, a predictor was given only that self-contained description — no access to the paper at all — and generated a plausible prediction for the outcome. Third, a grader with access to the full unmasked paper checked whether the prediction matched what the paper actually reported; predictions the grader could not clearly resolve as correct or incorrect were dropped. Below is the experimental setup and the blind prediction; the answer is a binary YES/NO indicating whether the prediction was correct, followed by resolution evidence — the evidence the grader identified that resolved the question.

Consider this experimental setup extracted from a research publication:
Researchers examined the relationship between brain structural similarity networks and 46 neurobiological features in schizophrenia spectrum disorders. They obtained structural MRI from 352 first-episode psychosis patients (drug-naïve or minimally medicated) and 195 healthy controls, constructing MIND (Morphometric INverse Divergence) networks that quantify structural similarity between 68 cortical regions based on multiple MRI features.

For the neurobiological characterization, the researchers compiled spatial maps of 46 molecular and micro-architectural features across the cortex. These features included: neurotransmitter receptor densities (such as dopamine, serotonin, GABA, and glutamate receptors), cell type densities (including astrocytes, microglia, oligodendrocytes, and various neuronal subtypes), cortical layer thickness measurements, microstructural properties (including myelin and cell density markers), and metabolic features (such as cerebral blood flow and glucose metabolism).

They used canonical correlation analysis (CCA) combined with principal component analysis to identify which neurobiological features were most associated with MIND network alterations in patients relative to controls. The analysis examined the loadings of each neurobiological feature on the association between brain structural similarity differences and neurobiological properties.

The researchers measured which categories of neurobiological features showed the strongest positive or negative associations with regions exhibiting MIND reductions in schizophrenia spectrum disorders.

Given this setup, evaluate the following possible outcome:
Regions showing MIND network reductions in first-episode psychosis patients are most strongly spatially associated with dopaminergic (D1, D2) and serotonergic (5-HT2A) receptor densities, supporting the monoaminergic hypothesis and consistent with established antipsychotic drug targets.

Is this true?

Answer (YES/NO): NO